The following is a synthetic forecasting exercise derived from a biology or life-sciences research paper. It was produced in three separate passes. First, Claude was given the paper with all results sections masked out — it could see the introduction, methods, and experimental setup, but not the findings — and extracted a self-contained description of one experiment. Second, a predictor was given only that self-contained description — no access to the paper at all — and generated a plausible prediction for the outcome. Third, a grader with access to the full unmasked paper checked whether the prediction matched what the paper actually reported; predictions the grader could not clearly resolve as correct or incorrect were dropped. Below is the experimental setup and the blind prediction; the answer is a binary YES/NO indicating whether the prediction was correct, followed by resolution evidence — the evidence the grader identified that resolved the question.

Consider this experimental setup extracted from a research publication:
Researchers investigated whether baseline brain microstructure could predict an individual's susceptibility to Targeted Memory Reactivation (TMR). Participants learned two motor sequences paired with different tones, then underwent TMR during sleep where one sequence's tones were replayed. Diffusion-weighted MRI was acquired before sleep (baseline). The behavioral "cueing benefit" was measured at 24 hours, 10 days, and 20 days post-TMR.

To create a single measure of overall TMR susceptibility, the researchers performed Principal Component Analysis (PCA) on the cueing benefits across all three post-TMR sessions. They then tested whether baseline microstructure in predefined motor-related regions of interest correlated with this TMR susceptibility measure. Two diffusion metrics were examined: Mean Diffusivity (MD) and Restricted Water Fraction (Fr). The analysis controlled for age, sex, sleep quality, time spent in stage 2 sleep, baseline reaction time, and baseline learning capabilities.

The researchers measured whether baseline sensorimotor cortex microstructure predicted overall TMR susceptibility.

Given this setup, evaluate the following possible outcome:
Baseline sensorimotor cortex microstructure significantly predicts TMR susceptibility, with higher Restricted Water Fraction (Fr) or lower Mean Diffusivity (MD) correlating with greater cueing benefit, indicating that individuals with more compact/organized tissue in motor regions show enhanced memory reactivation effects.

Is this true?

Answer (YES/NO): YES